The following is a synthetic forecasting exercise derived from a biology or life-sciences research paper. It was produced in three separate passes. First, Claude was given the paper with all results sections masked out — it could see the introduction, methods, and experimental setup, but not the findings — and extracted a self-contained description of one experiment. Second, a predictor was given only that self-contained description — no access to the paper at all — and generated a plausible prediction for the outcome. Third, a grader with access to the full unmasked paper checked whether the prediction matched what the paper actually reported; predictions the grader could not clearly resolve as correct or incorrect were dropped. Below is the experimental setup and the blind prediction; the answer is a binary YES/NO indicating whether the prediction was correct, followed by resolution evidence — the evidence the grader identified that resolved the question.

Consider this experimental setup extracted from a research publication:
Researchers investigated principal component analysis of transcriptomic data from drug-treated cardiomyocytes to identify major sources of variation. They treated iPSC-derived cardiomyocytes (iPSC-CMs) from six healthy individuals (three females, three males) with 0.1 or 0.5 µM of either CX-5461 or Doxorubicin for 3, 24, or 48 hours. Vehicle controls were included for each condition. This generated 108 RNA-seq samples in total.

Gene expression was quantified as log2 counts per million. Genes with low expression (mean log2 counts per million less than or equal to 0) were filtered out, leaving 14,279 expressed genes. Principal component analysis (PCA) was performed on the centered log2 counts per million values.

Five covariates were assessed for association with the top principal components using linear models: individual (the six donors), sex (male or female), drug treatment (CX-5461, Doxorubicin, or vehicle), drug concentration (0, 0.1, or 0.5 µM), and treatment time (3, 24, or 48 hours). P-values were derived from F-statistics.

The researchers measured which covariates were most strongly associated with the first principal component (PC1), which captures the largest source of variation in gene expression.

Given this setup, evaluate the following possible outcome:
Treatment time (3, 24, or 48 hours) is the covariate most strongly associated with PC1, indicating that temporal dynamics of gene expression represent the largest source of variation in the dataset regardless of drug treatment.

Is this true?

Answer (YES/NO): NO